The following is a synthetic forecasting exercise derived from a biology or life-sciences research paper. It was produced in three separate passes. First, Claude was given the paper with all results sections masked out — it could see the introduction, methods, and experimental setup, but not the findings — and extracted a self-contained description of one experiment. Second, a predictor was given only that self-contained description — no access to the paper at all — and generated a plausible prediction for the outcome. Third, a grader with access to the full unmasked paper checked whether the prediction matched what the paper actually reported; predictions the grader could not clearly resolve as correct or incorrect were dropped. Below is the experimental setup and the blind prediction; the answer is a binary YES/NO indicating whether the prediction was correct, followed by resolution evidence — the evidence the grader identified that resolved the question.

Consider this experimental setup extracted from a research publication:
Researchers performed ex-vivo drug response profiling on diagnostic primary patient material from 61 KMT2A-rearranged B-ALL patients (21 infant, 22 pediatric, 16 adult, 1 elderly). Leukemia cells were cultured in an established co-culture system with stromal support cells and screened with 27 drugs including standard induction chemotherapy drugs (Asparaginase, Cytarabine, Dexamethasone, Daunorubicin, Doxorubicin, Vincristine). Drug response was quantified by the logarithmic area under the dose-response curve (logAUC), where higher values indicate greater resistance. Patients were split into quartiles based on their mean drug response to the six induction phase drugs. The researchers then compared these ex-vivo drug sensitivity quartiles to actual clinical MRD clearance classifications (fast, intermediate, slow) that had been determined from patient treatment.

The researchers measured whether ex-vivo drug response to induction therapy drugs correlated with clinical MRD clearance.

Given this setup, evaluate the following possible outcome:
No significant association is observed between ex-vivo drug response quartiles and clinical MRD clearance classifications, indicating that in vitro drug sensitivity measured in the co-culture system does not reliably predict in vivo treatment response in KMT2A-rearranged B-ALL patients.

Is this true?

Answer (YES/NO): NO